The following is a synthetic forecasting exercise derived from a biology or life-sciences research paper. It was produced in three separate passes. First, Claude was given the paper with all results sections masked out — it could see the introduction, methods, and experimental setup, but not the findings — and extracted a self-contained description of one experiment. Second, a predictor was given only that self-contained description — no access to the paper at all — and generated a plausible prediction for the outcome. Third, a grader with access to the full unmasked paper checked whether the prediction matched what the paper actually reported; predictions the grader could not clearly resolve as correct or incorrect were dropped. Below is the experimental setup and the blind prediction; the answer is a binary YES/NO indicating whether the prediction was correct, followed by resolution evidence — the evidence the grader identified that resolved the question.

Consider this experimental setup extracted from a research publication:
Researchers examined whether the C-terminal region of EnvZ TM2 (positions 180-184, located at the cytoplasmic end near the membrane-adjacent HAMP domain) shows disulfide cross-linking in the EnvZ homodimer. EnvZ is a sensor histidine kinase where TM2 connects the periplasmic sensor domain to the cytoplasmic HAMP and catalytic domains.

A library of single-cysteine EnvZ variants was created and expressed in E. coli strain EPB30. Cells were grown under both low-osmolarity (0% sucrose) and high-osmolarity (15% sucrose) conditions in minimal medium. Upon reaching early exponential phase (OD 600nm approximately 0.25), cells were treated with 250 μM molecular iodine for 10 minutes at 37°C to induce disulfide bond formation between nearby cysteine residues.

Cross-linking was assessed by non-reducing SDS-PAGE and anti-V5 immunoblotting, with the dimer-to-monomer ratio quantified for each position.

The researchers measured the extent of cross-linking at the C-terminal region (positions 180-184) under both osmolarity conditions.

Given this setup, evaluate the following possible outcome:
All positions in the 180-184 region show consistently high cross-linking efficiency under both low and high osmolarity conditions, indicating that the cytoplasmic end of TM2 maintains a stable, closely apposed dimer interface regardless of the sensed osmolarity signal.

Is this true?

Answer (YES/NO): NO